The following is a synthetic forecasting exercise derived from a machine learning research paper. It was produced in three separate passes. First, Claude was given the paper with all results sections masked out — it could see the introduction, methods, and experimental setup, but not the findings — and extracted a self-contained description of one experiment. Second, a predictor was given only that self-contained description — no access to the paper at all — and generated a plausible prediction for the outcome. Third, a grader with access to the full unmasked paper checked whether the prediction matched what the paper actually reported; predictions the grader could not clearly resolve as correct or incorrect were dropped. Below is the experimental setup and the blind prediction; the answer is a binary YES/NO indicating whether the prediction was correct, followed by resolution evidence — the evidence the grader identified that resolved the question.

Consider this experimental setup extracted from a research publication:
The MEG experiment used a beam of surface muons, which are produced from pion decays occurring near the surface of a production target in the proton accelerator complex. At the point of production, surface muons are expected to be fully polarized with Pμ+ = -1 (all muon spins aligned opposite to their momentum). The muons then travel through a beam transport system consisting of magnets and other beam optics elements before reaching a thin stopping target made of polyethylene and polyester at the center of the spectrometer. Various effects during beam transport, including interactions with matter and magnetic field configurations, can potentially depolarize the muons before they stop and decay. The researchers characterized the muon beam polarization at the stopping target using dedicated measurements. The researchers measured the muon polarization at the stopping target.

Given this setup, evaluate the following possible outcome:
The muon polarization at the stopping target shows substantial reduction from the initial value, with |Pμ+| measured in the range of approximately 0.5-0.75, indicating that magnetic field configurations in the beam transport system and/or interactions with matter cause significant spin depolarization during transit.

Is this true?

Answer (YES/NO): NO